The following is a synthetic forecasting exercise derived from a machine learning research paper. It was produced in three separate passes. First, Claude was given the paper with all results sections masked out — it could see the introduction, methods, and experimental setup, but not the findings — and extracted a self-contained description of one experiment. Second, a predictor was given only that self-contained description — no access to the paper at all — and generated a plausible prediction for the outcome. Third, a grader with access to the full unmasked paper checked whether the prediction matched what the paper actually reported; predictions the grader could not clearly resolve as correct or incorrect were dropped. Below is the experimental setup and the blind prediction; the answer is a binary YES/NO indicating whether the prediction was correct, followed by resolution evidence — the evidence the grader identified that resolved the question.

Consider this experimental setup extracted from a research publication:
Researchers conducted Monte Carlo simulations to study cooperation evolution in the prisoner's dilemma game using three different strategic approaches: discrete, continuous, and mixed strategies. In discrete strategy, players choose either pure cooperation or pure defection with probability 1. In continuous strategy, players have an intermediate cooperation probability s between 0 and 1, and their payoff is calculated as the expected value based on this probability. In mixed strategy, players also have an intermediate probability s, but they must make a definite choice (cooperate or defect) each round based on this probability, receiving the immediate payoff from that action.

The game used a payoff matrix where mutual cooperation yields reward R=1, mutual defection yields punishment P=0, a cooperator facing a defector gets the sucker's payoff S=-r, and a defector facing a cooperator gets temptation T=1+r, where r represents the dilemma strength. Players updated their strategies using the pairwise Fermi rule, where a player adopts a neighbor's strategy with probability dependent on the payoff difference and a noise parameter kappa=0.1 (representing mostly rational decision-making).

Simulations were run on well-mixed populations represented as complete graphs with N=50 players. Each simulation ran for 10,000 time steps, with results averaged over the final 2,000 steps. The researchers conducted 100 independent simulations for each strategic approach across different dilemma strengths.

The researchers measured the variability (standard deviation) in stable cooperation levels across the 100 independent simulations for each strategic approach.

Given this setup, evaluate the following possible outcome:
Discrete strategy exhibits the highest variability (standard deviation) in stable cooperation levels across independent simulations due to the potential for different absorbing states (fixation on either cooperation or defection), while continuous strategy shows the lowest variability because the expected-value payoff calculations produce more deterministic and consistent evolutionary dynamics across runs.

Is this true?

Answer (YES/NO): NO